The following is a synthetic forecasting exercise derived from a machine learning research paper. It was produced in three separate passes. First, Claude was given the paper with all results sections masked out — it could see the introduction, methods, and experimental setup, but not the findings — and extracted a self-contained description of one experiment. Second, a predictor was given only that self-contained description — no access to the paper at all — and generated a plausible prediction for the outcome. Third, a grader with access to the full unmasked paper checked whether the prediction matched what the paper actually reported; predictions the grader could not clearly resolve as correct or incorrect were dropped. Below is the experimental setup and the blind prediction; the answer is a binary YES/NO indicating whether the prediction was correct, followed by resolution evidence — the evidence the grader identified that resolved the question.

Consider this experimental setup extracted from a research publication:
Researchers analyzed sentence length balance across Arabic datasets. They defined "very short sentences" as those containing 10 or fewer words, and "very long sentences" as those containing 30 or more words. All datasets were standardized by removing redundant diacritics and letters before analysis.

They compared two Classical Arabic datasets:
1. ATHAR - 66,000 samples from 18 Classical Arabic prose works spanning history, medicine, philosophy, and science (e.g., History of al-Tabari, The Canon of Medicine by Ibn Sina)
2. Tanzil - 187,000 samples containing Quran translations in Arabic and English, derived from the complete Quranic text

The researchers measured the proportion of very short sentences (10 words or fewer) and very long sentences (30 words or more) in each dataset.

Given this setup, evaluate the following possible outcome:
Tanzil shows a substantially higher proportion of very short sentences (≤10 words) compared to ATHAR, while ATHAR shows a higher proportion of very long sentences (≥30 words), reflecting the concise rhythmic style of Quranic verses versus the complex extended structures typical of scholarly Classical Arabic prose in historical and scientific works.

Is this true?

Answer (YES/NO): NO